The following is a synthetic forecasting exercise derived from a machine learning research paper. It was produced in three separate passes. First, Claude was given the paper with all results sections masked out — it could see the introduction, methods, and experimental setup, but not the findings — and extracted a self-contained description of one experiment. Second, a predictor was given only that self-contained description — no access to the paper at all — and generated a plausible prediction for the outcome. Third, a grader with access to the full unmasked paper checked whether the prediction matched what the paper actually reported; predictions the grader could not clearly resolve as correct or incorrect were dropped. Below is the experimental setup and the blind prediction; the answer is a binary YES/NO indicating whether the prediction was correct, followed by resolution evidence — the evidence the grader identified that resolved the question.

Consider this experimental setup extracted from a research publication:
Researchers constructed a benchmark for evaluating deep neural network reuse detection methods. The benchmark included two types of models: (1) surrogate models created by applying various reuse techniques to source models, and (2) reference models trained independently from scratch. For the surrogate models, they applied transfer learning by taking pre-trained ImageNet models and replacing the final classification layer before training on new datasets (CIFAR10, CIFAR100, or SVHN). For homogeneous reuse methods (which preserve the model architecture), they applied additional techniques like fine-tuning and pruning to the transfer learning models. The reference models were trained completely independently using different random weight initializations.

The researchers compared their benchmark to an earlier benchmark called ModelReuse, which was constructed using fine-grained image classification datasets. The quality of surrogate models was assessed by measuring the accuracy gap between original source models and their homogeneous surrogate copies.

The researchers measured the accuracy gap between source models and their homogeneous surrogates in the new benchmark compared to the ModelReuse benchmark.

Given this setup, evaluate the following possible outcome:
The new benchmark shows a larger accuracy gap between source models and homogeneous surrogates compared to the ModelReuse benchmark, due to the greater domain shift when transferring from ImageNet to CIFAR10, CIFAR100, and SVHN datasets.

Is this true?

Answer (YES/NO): NO